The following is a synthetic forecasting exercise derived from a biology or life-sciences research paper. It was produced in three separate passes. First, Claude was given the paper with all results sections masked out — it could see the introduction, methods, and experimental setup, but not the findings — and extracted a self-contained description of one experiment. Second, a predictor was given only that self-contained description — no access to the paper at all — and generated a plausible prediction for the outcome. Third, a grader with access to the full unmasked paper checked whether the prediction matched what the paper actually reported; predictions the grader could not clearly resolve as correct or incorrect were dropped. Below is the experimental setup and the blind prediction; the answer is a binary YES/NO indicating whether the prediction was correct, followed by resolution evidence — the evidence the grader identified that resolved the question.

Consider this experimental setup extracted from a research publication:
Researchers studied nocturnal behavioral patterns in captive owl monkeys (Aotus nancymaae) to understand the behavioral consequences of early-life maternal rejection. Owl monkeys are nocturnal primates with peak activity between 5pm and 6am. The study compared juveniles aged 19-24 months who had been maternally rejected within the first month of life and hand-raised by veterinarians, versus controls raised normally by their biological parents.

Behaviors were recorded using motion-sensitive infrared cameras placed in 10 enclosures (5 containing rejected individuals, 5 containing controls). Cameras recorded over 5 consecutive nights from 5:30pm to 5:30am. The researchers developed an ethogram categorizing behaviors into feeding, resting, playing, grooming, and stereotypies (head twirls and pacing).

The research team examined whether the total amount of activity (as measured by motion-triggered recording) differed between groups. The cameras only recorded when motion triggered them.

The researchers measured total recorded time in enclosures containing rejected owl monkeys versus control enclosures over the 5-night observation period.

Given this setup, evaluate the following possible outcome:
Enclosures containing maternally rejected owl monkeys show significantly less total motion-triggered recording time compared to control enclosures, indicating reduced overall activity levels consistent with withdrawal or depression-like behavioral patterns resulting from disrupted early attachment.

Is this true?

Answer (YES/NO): NO